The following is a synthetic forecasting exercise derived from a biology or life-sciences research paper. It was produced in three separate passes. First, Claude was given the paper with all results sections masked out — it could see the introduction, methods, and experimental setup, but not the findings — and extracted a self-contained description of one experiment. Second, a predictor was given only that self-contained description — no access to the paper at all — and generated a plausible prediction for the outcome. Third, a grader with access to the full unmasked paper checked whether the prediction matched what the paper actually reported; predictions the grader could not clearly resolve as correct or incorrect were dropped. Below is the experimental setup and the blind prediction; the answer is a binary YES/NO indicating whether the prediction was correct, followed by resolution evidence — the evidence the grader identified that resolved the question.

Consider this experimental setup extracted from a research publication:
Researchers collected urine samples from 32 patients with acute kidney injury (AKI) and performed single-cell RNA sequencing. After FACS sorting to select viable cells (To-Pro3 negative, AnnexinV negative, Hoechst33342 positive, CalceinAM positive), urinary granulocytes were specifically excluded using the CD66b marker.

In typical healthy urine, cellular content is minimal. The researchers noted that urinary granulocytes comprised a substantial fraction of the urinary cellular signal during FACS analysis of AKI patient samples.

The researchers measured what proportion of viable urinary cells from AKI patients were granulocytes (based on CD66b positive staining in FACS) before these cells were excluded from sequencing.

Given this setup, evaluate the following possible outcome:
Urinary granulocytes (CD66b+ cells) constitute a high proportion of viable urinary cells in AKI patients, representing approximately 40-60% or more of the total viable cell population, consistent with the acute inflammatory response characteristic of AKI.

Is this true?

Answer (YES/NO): YES